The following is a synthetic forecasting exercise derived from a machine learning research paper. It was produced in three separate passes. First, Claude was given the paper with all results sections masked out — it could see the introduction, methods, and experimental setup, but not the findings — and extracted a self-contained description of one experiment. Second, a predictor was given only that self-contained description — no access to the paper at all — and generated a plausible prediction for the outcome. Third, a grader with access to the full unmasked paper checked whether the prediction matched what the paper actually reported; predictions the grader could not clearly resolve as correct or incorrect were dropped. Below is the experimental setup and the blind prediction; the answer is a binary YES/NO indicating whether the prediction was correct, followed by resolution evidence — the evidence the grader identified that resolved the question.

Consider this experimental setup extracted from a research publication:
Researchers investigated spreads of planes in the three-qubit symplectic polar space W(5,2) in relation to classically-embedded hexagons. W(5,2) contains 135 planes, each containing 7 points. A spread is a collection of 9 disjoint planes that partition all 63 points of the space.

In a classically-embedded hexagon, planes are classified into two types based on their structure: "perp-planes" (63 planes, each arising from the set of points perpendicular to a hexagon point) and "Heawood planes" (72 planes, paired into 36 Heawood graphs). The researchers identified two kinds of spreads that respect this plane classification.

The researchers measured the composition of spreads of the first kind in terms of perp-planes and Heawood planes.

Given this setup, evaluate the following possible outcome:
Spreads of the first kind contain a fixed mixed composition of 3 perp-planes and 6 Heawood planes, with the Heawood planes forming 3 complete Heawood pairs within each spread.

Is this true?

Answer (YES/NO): NO